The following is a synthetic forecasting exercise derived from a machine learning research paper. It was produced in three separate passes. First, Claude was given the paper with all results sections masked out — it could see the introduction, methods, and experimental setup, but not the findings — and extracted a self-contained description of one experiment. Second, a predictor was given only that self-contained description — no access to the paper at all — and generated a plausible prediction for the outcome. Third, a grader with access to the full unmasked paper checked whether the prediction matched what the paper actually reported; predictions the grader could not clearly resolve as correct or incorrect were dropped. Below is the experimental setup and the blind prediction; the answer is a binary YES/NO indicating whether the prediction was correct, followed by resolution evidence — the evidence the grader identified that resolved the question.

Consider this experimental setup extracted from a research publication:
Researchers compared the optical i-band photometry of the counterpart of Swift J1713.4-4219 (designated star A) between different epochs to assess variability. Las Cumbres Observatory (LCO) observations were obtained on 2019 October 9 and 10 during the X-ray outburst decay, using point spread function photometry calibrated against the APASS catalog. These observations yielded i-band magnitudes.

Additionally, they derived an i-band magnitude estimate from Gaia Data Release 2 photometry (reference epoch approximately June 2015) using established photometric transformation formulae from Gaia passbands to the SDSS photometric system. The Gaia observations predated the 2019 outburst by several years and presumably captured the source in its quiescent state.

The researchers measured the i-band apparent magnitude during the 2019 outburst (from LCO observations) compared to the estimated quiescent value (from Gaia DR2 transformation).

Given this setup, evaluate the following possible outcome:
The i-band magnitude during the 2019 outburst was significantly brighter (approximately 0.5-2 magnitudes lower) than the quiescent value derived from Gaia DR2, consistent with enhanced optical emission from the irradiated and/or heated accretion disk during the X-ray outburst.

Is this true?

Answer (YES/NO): YES